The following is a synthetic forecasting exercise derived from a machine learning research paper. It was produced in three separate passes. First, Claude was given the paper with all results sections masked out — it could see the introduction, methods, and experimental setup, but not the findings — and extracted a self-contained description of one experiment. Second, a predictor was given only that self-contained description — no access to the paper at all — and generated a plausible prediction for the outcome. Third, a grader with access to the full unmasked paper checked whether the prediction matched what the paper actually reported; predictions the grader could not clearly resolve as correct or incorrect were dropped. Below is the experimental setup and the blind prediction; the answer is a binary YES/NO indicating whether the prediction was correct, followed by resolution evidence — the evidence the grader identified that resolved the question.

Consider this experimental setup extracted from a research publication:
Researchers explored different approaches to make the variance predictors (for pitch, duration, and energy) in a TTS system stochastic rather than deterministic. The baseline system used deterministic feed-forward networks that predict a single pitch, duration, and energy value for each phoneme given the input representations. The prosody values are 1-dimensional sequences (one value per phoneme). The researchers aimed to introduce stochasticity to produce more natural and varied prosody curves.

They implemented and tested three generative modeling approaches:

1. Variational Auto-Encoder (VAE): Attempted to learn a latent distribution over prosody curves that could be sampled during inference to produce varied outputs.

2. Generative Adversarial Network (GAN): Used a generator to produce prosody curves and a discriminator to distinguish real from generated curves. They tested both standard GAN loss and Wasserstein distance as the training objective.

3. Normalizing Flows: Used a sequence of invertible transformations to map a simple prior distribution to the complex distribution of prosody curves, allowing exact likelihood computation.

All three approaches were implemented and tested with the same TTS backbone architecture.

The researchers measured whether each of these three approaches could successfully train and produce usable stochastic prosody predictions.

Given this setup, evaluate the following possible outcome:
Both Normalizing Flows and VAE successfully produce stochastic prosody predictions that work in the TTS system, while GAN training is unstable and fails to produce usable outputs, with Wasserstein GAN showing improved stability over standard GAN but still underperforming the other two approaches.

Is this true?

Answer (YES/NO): NO